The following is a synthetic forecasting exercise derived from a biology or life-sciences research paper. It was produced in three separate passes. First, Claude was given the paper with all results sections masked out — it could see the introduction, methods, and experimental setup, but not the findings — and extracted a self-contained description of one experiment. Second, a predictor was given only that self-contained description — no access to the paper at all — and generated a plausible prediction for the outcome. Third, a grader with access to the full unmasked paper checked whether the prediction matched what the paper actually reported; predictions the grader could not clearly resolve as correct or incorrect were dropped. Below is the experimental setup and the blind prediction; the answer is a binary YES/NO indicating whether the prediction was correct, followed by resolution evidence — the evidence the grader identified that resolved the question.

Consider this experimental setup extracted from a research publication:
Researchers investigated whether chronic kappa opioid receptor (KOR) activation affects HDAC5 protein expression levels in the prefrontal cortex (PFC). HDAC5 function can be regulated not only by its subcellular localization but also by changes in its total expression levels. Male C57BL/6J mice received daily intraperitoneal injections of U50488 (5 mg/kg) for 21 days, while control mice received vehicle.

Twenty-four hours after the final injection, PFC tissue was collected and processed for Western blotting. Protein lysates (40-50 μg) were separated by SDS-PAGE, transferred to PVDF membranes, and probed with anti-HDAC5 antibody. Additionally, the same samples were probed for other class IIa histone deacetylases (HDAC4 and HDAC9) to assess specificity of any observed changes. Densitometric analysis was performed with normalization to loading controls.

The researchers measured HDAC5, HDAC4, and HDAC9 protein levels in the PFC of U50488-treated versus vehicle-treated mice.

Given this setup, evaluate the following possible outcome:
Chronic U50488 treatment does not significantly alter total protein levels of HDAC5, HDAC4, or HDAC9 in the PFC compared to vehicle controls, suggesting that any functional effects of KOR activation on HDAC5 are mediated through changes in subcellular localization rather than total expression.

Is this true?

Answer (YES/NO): NO